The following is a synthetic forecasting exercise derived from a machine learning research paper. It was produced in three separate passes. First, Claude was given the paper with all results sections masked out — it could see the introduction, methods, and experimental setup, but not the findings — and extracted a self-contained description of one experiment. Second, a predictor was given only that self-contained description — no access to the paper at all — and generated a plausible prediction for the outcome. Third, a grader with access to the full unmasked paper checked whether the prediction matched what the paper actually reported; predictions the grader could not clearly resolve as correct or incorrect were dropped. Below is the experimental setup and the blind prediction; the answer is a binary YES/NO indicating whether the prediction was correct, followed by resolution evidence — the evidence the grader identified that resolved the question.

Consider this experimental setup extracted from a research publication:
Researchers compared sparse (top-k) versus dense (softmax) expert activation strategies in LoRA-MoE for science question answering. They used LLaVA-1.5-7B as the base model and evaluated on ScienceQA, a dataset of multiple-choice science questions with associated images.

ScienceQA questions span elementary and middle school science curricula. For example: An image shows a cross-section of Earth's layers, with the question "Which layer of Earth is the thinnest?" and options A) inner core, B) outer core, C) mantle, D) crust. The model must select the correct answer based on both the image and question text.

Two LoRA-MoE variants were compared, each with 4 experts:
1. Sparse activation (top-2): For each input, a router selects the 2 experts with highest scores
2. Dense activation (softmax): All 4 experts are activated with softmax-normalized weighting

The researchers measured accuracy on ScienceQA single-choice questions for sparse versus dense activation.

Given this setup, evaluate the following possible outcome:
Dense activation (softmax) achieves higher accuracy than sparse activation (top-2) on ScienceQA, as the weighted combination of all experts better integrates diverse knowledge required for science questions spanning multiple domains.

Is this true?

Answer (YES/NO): YES